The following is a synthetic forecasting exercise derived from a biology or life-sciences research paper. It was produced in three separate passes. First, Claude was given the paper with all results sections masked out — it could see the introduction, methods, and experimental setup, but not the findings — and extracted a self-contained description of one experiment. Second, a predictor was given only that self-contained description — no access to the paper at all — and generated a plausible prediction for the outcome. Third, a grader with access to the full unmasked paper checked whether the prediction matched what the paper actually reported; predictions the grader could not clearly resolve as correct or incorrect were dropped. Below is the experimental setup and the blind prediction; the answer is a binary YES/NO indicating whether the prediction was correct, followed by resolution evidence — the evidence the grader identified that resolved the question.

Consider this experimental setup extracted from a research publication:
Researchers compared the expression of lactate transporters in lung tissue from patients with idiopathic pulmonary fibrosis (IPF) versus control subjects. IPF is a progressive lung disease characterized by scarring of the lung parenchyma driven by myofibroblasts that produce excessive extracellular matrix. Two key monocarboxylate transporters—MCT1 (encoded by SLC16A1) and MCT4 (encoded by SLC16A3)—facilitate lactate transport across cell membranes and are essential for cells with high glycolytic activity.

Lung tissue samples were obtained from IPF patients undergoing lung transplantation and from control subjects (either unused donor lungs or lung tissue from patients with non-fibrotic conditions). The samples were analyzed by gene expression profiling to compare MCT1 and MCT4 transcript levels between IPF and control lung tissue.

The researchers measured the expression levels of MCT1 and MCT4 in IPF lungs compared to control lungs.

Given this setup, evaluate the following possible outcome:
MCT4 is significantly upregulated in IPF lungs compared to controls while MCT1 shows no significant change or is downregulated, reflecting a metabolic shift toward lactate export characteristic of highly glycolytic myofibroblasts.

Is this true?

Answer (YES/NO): NO